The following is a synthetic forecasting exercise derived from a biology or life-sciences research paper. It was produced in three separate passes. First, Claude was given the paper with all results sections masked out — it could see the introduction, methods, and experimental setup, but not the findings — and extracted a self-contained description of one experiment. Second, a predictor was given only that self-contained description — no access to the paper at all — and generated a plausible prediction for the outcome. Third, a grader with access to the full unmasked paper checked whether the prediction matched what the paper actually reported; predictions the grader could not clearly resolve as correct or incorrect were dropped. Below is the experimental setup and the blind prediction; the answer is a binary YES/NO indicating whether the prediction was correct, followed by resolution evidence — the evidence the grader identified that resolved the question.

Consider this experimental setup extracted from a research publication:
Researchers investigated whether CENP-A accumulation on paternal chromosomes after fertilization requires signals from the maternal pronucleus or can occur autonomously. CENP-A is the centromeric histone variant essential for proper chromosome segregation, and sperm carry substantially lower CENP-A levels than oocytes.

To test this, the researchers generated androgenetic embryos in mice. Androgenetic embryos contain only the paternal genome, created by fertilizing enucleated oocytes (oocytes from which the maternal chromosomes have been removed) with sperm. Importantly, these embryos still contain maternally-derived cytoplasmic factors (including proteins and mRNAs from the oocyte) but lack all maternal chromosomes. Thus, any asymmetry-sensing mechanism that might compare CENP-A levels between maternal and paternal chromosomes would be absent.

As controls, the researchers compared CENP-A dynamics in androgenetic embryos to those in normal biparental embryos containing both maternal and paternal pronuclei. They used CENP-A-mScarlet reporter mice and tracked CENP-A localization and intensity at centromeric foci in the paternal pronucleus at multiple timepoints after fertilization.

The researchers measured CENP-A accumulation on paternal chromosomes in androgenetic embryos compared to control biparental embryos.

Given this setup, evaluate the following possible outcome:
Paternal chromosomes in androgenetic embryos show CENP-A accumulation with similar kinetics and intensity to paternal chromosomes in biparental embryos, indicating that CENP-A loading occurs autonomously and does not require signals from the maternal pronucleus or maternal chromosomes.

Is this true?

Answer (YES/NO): YES